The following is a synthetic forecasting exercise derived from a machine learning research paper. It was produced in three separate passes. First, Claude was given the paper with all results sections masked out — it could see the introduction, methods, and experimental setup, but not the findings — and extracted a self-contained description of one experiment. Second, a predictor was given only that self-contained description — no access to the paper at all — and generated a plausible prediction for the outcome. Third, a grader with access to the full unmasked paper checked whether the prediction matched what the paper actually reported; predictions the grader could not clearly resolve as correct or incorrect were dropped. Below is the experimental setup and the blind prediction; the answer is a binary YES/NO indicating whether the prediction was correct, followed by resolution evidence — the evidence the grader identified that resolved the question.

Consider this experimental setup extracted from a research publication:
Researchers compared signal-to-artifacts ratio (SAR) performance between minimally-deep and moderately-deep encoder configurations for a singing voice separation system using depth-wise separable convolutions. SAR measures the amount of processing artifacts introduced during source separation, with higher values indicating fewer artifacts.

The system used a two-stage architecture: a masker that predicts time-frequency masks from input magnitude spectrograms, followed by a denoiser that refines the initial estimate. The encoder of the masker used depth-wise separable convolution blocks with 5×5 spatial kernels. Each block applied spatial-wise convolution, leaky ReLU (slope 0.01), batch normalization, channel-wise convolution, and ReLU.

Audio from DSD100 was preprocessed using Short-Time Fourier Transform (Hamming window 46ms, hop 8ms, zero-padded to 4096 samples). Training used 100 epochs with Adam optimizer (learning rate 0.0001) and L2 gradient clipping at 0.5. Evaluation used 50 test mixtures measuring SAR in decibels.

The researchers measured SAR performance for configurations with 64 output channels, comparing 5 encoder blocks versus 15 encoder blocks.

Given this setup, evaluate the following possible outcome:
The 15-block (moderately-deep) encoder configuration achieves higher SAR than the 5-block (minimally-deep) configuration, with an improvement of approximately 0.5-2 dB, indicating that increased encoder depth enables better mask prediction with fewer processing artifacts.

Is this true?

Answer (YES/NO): NO